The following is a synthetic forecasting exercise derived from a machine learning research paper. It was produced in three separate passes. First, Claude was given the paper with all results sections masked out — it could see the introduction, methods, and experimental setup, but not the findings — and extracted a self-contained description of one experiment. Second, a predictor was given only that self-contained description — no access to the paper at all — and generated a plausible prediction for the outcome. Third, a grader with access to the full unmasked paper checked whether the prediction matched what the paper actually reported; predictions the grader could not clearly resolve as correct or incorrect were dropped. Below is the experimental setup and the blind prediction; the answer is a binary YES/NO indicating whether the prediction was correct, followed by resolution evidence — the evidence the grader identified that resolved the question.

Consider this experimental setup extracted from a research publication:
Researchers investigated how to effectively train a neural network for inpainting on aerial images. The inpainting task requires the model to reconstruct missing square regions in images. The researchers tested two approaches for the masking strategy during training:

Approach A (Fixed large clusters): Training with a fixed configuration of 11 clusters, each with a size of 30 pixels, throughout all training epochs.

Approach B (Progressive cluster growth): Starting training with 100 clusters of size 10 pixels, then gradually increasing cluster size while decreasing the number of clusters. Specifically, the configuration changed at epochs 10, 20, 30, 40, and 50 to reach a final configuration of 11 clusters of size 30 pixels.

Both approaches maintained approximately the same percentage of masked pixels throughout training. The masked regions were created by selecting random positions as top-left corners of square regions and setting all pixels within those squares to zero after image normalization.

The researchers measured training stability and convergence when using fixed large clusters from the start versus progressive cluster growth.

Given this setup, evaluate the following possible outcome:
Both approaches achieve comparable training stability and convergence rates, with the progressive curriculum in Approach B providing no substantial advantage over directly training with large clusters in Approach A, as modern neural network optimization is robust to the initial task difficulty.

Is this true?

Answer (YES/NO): NO